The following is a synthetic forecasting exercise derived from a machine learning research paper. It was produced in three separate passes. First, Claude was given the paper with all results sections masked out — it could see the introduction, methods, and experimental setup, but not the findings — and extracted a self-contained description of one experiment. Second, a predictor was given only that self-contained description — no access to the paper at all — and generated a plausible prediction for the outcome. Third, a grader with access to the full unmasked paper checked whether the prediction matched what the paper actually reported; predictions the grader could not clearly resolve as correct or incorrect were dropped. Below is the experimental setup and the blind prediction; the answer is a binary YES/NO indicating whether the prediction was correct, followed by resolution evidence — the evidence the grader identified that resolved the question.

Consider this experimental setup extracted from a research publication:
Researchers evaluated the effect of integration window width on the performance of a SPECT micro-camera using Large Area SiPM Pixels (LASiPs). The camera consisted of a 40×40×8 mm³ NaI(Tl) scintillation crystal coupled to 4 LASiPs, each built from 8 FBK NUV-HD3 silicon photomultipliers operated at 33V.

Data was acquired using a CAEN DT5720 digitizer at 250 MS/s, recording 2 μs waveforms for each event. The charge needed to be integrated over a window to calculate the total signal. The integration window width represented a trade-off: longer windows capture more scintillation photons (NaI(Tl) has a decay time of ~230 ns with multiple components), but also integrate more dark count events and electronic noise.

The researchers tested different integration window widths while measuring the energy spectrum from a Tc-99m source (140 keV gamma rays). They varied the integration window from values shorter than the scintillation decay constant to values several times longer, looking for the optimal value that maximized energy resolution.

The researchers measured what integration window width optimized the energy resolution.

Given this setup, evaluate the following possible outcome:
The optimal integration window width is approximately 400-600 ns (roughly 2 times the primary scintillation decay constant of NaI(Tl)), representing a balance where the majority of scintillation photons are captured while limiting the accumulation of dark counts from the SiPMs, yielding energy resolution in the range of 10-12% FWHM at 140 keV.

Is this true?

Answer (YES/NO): YES